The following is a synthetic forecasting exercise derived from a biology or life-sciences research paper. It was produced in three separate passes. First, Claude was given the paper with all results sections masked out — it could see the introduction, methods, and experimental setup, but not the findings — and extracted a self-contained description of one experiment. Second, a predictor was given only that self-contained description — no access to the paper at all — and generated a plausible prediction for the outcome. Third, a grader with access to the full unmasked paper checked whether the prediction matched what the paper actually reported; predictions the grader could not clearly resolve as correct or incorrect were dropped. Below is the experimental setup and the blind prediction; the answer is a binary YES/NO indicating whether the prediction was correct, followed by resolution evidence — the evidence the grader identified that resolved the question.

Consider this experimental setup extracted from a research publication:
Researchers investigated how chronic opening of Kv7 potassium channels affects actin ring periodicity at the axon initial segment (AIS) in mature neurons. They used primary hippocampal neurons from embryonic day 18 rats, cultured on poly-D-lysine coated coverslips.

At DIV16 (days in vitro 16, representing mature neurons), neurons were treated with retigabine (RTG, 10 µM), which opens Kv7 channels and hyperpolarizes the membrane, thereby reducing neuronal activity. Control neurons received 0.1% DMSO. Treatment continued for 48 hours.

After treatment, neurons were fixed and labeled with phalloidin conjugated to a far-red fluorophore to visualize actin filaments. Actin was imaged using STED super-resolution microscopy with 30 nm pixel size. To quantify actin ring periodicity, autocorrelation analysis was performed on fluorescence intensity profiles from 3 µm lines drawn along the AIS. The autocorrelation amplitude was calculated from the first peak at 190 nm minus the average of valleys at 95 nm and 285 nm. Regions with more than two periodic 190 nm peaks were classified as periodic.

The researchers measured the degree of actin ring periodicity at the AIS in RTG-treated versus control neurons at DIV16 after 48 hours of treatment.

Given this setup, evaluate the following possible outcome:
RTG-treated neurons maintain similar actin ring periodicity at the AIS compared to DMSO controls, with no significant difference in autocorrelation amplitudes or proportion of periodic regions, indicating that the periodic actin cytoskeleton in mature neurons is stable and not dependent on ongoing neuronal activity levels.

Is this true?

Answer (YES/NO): NO